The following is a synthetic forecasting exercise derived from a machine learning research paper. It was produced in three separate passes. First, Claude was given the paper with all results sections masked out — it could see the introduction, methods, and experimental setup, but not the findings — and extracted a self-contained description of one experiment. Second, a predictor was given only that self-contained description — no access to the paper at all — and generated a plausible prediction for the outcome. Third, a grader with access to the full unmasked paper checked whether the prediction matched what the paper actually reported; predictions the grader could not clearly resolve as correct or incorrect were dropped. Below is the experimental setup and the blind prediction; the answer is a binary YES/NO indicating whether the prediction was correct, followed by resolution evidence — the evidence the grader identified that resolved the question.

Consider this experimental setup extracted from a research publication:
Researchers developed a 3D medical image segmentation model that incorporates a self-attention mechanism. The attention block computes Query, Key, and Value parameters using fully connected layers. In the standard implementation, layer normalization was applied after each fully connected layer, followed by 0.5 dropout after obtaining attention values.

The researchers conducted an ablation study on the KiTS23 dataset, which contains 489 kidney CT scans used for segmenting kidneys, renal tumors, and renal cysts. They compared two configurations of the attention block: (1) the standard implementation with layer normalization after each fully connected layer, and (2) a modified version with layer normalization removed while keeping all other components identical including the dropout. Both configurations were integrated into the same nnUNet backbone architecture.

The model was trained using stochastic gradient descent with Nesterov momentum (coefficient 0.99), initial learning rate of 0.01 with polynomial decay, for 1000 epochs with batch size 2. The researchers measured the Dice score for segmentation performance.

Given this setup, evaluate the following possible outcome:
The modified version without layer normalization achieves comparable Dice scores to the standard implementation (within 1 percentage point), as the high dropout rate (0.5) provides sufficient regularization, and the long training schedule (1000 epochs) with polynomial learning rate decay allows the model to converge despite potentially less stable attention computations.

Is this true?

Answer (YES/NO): NO